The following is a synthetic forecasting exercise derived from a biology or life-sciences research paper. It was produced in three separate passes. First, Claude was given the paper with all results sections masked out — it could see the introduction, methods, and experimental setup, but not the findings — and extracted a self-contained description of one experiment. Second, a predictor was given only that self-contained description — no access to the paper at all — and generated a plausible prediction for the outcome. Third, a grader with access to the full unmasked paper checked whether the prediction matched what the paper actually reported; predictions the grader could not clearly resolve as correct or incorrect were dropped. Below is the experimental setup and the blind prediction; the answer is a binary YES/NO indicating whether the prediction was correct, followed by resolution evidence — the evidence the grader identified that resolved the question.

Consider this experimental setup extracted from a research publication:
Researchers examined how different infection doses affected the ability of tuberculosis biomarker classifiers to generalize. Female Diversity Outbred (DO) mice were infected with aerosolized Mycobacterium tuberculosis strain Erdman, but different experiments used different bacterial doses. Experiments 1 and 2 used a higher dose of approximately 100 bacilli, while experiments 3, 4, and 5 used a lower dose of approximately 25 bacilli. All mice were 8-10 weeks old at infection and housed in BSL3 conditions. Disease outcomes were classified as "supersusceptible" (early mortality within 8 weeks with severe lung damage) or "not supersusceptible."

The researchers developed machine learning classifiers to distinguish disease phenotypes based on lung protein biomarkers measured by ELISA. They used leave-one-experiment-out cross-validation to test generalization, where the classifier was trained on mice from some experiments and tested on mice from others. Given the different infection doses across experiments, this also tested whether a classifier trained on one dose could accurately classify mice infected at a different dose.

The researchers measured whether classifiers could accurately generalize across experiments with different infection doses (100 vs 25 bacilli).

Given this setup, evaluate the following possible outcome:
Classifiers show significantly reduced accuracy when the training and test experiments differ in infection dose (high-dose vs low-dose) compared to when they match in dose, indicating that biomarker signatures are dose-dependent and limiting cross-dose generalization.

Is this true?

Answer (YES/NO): NO